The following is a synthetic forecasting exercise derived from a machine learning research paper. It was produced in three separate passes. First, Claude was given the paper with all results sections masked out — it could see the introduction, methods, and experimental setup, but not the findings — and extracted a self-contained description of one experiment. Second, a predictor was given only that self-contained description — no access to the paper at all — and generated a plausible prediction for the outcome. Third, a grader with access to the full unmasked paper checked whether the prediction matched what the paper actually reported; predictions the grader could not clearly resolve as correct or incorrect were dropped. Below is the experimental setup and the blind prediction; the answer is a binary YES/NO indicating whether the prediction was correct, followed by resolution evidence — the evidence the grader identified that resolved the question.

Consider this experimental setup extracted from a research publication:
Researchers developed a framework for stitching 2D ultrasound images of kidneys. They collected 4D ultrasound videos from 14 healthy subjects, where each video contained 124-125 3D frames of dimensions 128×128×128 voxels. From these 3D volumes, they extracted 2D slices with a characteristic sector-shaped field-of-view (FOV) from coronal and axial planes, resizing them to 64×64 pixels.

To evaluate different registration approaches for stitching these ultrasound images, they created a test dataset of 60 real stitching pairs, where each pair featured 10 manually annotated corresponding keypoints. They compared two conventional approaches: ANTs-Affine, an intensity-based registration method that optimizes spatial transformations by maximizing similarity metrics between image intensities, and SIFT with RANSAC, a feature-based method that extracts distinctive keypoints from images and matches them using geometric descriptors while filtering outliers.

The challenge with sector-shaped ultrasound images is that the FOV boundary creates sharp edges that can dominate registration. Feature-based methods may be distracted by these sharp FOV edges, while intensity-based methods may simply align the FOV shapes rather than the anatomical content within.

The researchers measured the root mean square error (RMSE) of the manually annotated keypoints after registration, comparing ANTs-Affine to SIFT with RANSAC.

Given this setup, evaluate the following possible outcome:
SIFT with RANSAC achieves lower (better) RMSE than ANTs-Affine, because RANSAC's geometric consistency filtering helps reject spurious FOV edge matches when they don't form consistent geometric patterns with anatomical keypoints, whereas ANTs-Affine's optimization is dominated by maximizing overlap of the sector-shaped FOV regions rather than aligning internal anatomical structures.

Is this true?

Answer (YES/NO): YES